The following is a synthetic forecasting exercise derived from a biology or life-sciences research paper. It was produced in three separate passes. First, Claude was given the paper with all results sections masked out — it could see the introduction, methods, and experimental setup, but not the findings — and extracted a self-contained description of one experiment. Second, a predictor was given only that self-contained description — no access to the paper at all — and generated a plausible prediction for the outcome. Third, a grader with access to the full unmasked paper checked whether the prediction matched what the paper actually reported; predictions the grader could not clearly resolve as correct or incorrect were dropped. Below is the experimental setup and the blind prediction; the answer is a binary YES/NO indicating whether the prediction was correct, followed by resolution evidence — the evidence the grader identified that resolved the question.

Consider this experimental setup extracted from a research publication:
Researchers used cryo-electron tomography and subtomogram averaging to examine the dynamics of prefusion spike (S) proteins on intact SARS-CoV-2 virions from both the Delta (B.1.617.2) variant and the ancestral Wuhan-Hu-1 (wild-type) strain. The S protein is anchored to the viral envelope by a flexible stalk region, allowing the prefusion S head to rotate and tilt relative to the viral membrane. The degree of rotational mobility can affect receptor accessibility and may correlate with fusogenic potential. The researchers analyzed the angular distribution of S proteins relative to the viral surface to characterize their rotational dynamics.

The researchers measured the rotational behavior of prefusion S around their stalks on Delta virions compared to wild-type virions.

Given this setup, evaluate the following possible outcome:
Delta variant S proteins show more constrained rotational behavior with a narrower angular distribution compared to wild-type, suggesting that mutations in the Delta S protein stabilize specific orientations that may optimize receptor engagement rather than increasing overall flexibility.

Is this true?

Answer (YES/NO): NO